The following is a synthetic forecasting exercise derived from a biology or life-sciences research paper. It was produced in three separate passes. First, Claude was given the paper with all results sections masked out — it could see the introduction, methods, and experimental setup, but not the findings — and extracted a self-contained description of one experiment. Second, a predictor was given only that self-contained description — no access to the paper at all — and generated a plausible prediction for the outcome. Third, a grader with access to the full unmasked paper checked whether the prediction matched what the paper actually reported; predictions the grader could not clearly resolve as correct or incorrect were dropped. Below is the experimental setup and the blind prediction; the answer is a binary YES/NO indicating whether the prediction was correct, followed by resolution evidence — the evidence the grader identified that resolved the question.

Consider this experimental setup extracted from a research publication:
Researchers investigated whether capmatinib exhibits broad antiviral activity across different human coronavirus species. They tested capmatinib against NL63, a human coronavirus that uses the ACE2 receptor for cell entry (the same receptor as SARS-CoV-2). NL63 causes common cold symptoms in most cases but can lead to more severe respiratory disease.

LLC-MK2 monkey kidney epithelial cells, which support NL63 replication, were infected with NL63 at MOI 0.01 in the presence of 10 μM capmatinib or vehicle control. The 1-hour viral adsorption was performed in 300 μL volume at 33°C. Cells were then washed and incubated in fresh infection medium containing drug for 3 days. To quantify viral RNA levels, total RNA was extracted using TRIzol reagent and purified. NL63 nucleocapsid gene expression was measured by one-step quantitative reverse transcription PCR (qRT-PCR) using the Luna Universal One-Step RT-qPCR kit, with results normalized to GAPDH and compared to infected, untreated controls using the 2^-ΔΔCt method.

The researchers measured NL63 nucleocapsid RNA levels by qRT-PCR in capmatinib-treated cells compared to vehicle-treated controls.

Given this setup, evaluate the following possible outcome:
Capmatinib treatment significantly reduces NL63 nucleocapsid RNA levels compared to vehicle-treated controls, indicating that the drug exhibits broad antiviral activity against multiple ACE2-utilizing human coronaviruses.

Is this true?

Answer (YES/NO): YES